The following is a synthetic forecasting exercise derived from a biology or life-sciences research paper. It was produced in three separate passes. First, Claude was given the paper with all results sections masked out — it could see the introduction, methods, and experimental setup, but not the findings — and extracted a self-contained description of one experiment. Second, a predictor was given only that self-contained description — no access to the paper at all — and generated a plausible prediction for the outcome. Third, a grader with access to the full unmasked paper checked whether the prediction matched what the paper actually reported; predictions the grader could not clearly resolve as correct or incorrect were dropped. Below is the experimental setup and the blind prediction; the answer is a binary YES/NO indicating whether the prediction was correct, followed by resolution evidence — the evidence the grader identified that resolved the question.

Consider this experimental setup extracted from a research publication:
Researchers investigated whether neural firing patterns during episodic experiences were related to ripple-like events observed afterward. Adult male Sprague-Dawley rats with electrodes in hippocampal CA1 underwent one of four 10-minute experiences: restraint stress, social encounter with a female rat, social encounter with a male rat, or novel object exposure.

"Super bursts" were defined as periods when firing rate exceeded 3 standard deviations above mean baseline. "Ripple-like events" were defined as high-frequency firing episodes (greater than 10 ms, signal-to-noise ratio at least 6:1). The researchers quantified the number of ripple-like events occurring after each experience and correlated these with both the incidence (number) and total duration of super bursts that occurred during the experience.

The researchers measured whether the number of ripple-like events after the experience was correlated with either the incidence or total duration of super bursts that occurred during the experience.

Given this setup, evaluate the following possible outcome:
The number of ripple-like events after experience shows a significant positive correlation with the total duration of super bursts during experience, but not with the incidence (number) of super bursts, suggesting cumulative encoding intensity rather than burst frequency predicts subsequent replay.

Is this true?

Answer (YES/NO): NO